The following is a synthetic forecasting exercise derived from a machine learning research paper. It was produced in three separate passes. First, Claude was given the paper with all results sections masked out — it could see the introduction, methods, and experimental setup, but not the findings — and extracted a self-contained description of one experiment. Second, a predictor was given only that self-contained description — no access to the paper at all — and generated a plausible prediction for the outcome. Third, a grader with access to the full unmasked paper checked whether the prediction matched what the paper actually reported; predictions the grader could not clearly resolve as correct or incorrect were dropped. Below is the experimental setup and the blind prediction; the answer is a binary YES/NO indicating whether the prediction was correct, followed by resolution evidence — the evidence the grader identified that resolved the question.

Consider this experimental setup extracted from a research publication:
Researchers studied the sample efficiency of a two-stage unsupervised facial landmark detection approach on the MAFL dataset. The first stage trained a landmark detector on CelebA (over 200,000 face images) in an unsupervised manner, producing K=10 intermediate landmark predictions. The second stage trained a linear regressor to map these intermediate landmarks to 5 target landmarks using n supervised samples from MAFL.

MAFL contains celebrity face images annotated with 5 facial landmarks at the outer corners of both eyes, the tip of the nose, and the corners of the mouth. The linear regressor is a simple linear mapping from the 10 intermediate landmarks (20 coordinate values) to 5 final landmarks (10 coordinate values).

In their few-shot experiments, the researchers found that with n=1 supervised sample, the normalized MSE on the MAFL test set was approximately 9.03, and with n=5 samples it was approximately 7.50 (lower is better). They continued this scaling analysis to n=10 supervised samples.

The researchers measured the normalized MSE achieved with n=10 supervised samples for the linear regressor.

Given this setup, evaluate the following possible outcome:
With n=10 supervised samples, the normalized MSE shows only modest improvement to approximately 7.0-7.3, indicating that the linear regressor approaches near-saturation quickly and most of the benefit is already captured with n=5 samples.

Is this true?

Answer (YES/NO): YES